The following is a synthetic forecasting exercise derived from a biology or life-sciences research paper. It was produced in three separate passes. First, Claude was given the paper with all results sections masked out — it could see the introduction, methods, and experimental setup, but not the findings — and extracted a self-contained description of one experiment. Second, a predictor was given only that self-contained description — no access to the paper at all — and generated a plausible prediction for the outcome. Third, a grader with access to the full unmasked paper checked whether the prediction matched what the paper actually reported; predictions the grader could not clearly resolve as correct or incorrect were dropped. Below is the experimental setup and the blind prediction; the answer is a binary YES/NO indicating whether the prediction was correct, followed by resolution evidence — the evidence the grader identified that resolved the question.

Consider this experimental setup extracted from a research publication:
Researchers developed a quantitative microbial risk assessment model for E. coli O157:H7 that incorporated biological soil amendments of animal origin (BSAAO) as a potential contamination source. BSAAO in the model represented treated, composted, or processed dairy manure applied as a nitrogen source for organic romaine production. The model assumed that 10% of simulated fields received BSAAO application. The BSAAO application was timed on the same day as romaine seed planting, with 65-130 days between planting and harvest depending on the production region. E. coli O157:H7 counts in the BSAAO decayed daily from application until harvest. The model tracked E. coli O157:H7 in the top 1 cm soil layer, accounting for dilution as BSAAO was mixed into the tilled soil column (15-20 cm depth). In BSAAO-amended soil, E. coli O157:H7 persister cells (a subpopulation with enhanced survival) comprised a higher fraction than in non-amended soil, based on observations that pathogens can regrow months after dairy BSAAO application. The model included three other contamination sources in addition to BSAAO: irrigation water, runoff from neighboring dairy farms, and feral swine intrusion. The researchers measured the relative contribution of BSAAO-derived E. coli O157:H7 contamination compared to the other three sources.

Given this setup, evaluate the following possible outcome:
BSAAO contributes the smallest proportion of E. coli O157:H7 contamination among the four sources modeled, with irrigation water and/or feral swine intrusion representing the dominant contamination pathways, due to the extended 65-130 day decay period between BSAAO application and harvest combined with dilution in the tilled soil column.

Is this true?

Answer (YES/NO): YES